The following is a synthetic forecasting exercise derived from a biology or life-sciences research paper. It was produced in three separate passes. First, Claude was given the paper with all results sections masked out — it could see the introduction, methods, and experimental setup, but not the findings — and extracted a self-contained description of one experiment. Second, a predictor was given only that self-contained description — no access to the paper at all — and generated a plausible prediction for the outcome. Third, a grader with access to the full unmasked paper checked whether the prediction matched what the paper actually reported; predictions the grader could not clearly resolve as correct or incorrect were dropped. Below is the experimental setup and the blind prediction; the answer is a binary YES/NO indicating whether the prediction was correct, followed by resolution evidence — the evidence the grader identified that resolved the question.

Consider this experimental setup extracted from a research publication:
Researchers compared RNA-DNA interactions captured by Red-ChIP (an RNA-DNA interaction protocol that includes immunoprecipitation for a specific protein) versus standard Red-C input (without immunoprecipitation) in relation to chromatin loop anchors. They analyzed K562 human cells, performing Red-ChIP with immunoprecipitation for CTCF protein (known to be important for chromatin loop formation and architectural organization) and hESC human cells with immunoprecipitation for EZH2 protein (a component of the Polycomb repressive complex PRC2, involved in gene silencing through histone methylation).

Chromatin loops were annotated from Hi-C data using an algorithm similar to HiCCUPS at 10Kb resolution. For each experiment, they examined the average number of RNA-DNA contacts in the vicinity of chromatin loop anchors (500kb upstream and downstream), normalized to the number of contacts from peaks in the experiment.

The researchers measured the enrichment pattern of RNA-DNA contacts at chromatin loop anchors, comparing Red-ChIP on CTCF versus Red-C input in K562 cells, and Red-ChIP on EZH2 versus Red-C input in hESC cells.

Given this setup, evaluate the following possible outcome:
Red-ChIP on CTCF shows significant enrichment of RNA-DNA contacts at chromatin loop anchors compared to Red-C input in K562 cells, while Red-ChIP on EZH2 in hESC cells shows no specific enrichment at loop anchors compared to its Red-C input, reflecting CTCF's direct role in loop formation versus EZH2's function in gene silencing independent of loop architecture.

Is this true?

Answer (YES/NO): YES